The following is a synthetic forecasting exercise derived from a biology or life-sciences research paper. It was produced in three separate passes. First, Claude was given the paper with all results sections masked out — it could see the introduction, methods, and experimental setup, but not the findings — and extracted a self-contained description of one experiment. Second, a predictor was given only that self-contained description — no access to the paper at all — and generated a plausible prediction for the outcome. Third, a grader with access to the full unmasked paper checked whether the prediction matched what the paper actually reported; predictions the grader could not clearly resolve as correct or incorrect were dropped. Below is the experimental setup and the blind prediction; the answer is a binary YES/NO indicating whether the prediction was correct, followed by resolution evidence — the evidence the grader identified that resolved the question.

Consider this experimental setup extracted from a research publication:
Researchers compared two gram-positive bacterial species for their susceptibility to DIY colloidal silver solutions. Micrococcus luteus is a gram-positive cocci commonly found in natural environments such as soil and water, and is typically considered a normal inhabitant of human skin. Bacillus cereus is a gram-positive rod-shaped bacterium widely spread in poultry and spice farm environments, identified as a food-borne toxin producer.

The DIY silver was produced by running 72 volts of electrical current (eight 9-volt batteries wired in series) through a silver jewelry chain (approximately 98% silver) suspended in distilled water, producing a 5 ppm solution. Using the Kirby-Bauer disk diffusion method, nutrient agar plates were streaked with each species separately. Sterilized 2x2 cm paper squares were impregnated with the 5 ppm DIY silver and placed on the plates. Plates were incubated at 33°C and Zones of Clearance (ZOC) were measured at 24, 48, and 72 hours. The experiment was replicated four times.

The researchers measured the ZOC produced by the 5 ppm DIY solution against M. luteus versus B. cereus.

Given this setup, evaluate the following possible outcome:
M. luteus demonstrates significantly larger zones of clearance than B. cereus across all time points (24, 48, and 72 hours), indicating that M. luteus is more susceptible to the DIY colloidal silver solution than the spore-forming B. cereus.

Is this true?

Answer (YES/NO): NO